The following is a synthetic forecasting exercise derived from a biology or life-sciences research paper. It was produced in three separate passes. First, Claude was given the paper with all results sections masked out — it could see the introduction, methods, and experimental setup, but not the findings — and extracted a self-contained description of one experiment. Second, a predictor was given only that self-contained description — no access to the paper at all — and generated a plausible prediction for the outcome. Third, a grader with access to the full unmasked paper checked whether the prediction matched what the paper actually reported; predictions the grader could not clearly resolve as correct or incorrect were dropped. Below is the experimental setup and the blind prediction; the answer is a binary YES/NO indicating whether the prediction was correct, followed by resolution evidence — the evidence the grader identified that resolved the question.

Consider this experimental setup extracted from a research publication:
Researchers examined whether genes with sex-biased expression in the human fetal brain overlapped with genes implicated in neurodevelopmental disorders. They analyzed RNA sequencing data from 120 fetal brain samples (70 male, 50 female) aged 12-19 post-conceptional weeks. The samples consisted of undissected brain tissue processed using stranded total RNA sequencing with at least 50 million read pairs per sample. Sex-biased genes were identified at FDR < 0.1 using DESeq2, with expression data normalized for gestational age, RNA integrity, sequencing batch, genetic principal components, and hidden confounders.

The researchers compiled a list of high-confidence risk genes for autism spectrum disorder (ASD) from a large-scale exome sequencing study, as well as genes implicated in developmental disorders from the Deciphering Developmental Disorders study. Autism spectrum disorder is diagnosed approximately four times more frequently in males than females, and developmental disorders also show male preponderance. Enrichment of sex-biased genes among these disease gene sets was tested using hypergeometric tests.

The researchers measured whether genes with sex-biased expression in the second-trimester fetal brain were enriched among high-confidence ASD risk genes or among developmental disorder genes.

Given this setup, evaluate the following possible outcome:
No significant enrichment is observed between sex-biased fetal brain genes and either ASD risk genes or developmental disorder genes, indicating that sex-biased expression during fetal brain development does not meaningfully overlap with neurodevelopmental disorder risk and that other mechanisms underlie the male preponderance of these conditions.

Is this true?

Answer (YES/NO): NO